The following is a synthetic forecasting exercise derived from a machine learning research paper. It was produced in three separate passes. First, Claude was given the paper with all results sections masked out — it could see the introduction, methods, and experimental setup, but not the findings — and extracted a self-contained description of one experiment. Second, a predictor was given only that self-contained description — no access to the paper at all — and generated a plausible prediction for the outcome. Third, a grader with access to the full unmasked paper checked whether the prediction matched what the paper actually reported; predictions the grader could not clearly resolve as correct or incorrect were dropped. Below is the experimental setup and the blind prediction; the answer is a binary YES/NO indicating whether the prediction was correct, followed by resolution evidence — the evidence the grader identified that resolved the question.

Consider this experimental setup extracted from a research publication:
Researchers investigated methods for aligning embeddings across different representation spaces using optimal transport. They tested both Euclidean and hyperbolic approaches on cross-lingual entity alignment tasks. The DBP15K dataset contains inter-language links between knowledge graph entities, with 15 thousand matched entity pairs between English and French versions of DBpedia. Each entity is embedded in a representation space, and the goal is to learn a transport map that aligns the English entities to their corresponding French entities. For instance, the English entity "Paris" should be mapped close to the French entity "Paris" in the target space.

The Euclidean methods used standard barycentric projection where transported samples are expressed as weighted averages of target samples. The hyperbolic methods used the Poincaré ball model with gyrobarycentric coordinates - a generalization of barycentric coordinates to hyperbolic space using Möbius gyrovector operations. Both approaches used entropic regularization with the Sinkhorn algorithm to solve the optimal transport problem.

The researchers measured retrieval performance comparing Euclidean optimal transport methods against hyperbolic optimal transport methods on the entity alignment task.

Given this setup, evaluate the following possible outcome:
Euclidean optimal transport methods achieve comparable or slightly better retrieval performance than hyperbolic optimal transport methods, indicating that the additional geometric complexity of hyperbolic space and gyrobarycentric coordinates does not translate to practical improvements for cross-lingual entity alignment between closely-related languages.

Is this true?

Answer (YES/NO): NO